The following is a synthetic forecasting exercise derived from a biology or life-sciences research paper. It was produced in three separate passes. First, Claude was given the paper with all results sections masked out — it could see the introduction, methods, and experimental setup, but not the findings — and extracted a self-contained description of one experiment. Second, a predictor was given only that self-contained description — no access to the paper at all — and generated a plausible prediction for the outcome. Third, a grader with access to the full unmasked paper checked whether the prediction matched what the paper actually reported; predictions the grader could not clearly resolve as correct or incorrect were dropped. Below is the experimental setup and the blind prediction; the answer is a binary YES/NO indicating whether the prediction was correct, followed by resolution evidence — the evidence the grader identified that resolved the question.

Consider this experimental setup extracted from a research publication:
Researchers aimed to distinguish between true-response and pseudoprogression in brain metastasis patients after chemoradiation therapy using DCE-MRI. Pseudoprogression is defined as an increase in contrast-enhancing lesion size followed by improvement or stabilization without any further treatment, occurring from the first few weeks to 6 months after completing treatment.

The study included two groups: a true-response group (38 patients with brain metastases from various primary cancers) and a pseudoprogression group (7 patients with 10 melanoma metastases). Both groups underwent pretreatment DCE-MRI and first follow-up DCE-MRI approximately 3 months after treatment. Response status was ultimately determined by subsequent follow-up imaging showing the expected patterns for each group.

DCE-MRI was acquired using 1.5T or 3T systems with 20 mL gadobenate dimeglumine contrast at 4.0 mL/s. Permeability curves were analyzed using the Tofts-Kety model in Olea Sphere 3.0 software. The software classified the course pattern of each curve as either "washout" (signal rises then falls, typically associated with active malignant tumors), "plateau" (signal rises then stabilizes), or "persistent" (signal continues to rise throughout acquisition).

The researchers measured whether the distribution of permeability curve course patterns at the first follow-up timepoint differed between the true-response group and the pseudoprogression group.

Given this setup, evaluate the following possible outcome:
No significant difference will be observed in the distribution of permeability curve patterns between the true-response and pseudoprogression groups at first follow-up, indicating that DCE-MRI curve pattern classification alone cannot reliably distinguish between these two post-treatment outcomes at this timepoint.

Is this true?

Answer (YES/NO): YES